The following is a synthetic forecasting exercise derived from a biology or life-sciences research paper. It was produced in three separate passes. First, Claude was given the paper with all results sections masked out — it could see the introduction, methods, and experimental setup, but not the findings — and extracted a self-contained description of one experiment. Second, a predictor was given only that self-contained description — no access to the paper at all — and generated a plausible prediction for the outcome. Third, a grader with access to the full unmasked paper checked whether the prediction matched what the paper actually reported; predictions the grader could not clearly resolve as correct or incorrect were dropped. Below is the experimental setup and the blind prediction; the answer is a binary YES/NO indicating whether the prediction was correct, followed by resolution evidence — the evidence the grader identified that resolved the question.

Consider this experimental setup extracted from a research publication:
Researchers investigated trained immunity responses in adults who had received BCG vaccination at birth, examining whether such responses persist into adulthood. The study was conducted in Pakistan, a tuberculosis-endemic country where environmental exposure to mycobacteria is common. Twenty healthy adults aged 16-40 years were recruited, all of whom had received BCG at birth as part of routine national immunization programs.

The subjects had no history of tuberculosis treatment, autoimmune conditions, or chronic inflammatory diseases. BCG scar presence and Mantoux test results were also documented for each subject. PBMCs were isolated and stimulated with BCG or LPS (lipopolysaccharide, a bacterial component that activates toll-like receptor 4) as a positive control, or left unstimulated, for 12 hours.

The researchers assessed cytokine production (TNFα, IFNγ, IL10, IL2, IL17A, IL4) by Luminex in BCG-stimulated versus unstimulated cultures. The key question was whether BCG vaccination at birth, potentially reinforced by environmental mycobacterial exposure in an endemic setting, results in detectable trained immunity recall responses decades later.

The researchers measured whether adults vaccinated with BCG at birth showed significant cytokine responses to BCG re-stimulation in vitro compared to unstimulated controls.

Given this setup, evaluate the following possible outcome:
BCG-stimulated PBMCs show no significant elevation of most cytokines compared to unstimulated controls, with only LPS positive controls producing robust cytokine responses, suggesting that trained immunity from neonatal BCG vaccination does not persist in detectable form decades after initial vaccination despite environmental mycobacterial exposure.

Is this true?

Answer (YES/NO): NO